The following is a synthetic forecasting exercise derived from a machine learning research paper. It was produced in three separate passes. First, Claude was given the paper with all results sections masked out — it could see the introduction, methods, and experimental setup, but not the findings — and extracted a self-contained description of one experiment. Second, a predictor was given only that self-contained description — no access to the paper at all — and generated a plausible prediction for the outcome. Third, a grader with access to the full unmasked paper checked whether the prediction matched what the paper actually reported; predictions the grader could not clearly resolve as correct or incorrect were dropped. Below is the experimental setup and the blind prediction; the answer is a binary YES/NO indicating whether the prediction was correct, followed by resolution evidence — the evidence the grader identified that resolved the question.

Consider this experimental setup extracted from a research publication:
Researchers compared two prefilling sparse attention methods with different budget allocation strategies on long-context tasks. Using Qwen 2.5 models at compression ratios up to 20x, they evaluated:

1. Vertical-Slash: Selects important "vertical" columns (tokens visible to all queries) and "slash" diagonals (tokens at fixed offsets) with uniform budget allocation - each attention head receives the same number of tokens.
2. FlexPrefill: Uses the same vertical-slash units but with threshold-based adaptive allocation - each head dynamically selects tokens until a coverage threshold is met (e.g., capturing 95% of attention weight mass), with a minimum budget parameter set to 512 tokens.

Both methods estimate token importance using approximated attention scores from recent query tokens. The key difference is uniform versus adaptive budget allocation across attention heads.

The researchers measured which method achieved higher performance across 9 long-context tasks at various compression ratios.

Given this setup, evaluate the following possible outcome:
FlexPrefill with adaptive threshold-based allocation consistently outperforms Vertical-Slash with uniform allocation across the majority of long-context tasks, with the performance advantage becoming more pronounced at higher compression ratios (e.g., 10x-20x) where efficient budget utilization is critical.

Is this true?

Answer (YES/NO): NO